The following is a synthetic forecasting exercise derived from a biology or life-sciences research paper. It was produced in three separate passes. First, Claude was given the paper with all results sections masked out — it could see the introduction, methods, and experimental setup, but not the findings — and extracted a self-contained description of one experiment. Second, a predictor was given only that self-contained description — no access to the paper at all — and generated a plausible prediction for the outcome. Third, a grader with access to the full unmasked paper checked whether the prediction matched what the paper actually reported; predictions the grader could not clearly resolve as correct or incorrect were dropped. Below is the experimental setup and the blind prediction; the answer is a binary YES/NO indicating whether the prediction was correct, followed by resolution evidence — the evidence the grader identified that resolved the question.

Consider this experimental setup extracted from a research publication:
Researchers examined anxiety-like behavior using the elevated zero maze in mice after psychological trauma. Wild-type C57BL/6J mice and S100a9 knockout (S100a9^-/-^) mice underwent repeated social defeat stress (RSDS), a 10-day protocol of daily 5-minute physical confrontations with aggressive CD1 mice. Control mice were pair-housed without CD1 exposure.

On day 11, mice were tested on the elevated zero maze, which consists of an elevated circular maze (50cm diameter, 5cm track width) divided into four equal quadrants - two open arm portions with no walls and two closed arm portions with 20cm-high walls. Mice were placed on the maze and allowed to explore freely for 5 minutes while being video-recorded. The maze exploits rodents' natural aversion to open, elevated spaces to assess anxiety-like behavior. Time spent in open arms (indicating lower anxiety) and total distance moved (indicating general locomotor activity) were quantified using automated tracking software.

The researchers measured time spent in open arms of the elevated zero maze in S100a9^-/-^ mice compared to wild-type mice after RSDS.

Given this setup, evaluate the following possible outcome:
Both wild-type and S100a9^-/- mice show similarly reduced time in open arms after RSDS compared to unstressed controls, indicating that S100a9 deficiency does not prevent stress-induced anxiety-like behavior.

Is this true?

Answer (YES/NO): NO